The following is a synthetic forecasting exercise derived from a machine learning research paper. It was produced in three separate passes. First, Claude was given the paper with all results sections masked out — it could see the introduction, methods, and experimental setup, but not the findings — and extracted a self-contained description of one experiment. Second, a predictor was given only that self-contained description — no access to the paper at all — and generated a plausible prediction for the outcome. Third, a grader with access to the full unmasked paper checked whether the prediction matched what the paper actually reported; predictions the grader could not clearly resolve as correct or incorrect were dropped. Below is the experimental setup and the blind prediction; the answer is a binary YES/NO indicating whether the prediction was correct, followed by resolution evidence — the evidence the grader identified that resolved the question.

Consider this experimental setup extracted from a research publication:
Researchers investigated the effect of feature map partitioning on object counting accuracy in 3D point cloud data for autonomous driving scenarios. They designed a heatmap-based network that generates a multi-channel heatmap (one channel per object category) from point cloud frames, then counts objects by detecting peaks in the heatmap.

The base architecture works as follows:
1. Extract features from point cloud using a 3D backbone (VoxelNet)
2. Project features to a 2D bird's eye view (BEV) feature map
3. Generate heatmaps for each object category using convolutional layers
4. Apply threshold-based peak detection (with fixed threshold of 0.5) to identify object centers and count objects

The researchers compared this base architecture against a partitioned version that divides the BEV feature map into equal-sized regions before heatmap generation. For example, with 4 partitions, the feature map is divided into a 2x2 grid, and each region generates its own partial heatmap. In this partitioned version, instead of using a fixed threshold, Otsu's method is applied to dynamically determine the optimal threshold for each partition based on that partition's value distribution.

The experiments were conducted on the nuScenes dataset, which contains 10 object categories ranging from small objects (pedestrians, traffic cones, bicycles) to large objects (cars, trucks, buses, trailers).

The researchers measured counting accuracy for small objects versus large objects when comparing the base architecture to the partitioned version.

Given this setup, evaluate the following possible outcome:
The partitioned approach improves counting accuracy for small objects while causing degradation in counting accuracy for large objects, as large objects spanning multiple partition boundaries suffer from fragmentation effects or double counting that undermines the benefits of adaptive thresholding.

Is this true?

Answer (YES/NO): YES